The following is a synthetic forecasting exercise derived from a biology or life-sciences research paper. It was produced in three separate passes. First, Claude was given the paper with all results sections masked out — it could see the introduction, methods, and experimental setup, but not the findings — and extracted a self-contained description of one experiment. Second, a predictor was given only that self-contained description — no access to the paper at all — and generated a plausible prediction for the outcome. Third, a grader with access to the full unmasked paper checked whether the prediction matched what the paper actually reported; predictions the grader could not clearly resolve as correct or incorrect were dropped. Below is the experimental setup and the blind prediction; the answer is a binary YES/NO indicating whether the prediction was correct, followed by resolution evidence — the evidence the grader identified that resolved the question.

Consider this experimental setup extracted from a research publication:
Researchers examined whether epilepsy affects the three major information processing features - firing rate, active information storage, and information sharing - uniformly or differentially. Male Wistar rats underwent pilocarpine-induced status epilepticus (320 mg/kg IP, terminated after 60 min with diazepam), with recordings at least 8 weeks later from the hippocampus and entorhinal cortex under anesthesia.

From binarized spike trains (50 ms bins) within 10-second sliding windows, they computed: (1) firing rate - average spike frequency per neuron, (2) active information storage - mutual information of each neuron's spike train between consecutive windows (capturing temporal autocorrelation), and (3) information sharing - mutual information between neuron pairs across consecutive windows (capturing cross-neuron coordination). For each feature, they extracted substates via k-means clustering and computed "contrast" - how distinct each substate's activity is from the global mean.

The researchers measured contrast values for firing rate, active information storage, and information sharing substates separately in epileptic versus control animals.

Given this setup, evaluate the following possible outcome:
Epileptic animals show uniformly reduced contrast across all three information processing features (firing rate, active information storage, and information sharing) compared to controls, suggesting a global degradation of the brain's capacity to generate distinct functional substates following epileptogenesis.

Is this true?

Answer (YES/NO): NO